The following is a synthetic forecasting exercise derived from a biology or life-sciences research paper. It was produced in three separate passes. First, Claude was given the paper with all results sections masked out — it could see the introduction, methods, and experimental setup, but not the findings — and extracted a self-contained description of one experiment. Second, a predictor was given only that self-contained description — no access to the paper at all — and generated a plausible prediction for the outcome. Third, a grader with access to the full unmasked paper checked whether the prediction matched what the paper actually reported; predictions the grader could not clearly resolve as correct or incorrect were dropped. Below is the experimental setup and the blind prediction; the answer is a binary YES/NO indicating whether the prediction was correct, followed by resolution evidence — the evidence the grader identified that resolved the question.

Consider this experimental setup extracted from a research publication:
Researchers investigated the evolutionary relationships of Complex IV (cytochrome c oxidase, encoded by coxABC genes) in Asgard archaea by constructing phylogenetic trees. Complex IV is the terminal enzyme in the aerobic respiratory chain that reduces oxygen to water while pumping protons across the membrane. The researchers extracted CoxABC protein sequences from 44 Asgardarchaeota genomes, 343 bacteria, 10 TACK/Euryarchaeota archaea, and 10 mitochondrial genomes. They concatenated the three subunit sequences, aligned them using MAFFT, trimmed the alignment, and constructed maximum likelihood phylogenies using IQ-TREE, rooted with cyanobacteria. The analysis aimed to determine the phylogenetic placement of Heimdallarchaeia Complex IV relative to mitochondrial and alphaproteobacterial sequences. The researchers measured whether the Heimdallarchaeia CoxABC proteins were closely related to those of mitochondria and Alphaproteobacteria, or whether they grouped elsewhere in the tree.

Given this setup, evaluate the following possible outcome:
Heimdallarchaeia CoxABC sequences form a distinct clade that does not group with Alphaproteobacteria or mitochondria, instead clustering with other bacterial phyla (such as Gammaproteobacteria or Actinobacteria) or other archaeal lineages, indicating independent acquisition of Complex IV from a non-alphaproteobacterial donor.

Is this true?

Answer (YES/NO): YES